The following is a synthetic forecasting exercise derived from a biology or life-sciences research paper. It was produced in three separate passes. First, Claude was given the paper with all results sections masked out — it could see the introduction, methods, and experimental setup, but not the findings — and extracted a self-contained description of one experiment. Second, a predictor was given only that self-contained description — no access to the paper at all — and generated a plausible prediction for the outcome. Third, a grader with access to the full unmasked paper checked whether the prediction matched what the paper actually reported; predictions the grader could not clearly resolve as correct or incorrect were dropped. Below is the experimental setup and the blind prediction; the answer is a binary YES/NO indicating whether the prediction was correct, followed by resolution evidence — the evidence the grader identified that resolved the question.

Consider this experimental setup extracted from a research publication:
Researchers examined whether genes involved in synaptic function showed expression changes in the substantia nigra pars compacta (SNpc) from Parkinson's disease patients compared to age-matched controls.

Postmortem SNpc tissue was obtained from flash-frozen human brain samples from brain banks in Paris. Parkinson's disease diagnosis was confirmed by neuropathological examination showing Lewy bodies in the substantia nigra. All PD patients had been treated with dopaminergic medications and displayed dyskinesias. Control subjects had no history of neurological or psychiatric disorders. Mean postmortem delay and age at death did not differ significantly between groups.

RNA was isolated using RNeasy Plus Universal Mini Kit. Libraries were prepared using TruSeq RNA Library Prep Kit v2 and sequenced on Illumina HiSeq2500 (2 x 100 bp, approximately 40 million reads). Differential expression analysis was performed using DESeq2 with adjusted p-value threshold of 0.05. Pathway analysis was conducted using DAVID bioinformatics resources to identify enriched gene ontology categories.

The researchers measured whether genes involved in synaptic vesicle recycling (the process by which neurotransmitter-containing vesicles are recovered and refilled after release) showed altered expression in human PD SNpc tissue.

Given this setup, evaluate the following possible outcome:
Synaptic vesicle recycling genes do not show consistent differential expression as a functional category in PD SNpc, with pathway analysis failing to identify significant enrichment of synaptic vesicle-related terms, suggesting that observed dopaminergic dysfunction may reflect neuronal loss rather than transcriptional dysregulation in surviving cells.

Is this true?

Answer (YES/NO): NO